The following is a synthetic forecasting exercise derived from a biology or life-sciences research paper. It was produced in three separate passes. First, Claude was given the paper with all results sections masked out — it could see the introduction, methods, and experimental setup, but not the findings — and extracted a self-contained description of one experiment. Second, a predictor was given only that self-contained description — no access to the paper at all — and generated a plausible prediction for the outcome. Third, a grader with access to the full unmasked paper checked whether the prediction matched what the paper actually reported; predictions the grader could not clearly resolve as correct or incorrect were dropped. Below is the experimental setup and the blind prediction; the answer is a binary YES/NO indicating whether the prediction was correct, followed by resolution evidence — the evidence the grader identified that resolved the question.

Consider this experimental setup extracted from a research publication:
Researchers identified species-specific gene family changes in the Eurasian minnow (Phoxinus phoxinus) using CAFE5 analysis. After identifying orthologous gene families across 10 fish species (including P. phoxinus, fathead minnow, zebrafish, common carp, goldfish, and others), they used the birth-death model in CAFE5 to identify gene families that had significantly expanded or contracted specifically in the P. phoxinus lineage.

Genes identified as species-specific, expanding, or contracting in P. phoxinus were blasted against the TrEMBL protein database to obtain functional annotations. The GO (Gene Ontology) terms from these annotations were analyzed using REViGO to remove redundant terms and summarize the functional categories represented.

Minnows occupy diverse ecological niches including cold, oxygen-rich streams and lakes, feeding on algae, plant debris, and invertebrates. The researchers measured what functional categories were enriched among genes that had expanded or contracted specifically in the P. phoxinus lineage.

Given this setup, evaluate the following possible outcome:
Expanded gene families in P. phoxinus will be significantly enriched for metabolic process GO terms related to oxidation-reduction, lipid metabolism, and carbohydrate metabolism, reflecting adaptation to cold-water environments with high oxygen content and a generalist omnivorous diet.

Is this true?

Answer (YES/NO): NO